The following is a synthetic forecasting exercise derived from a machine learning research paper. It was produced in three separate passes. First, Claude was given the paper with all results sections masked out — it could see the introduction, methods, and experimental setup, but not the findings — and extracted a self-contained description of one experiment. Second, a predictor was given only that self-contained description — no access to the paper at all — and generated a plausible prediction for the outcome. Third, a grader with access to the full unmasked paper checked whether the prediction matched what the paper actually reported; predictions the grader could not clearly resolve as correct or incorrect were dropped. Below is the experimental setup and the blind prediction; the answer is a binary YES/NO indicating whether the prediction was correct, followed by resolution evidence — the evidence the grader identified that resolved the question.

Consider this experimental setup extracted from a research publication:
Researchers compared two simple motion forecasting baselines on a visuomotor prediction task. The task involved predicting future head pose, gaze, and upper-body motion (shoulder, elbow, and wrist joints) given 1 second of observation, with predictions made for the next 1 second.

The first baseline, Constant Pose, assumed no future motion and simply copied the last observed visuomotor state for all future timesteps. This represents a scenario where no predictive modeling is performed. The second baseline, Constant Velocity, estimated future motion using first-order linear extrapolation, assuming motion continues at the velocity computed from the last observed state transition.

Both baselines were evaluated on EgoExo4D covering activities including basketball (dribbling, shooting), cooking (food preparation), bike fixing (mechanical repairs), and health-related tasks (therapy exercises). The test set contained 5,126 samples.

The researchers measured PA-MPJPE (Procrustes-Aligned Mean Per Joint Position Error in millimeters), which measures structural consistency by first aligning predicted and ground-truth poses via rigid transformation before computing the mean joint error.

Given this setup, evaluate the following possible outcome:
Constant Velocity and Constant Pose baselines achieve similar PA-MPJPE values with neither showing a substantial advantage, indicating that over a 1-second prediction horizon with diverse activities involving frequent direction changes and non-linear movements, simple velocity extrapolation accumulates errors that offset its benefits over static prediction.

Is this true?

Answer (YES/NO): NO